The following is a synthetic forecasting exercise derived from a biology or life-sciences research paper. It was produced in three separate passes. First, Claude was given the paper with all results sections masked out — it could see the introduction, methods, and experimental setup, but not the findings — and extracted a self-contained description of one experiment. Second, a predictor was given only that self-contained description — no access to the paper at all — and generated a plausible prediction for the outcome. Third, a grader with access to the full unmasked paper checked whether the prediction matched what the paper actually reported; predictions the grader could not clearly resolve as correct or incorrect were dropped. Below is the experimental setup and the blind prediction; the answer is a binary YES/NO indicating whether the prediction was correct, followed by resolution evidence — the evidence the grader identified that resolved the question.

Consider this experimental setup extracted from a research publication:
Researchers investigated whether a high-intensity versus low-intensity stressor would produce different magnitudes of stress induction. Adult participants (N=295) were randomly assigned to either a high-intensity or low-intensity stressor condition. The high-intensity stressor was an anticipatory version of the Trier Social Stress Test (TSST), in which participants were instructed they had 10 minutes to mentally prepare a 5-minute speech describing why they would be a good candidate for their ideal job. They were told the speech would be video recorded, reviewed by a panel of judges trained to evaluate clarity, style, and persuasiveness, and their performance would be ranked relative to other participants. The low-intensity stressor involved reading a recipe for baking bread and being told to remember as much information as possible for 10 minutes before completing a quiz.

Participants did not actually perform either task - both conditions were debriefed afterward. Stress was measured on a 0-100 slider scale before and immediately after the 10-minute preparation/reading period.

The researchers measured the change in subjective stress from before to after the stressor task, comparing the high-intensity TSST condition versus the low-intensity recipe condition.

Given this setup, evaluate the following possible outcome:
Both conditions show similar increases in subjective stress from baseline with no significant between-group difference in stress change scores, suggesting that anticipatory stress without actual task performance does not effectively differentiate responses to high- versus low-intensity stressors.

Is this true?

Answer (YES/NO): NO